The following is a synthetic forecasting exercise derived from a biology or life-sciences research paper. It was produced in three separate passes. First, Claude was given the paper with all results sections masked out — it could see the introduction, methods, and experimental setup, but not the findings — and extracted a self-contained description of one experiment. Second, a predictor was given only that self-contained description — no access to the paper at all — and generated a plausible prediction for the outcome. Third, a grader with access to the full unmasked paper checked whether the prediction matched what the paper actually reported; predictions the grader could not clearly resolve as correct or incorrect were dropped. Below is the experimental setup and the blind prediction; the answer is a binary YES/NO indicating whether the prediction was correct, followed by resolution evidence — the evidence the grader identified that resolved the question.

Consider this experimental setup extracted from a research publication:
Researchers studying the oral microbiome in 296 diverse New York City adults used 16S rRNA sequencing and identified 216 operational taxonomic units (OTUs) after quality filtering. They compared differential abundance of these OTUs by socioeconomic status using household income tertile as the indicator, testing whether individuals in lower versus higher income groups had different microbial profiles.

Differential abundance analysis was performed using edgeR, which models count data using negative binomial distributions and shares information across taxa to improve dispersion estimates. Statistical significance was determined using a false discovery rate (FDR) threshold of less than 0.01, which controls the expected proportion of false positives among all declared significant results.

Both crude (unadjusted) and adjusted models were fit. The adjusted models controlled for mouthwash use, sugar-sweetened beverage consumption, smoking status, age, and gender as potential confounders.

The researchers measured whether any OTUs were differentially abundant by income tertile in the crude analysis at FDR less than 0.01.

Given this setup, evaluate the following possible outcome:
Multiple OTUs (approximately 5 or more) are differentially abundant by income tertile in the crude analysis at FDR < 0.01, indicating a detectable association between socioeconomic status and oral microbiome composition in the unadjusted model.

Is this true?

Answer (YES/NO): YES